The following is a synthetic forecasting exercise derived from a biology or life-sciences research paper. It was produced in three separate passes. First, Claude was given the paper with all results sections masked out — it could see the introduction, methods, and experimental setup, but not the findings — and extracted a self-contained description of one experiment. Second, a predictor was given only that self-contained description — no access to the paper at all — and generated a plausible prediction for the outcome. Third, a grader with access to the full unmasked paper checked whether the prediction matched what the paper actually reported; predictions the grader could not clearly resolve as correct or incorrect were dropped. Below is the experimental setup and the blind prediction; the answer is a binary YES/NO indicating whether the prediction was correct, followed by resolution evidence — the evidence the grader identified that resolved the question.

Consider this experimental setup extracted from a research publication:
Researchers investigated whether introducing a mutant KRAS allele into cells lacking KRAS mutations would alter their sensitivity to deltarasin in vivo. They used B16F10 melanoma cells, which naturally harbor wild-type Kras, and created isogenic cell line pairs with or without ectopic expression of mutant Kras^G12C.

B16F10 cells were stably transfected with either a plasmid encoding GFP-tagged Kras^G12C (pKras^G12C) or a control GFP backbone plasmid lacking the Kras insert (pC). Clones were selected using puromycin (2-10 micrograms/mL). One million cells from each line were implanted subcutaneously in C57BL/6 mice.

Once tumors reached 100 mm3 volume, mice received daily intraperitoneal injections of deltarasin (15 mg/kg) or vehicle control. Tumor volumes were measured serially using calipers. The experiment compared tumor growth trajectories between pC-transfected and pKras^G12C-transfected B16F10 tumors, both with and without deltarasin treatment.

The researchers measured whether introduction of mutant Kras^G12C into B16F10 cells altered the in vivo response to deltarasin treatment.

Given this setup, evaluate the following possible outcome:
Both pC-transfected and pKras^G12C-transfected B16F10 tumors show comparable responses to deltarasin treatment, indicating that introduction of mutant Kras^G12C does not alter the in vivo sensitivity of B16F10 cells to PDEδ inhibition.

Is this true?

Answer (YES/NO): NO